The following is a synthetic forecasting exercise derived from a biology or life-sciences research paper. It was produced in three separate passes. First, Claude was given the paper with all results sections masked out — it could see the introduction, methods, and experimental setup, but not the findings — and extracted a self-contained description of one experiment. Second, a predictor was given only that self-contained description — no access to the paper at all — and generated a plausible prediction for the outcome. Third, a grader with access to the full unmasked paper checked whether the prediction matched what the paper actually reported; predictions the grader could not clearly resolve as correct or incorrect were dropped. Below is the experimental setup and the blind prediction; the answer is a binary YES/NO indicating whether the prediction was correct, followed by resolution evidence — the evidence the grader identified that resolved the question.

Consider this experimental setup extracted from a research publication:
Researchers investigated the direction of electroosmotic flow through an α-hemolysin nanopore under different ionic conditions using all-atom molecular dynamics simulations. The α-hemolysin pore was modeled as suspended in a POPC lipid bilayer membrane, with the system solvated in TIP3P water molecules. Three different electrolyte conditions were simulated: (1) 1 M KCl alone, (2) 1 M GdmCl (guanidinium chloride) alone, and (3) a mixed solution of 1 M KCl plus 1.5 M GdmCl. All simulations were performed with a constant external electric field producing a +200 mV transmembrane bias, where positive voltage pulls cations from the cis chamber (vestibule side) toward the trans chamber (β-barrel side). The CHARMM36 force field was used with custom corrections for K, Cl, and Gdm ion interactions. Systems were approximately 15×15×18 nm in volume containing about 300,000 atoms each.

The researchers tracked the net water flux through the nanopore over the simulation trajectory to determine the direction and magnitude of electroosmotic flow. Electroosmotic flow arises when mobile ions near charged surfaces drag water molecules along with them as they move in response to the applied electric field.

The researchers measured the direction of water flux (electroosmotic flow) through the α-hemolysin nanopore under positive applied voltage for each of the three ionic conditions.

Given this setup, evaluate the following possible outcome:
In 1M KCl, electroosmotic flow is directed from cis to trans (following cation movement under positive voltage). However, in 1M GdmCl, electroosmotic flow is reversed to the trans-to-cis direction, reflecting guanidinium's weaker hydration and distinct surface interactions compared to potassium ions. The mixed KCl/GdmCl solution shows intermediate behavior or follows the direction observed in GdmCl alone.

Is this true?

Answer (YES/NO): NO